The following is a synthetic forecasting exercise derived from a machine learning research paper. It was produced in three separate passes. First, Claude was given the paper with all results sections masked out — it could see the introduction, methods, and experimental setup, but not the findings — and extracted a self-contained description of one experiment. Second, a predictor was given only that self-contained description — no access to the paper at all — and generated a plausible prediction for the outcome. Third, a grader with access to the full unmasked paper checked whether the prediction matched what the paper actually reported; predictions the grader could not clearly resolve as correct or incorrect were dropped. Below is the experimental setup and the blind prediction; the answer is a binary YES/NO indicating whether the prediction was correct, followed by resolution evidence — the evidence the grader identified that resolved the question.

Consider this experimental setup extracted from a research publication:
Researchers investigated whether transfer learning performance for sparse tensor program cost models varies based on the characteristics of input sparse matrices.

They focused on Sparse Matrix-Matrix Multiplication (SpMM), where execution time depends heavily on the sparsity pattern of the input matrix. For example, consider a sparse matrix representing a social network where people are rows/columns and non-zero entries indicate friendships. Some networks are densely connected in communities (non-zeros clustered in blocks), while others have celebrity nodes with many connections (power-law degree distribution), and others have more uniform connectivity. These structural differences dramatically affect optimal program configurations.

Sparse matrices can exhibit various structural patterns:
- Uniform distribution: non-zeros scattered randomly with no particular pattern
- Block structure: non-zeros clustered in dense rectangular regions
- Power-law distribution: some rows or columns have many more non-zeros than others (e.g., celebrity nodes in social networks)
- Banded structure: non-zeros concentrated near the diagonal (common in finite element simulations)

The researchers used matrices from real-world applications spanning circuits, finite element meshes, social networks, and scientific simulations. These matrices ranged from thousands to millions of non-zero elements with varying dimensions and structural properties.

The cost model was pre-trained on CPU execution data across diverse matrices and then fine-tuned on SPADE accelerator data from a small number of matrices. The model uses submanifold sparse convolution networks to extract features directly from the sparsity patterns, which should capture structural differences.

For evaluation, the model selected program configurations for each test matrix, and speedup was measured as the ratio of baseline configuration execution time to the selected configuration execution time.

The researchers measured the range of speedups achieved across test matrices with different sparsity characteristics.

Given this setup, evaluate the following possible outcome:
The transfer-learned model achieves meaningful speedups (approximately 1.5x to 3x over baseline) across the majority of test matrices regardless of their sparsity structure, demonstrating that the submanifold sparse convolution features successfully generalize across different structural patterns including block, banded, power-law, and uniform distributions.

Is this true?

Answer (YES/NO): NO